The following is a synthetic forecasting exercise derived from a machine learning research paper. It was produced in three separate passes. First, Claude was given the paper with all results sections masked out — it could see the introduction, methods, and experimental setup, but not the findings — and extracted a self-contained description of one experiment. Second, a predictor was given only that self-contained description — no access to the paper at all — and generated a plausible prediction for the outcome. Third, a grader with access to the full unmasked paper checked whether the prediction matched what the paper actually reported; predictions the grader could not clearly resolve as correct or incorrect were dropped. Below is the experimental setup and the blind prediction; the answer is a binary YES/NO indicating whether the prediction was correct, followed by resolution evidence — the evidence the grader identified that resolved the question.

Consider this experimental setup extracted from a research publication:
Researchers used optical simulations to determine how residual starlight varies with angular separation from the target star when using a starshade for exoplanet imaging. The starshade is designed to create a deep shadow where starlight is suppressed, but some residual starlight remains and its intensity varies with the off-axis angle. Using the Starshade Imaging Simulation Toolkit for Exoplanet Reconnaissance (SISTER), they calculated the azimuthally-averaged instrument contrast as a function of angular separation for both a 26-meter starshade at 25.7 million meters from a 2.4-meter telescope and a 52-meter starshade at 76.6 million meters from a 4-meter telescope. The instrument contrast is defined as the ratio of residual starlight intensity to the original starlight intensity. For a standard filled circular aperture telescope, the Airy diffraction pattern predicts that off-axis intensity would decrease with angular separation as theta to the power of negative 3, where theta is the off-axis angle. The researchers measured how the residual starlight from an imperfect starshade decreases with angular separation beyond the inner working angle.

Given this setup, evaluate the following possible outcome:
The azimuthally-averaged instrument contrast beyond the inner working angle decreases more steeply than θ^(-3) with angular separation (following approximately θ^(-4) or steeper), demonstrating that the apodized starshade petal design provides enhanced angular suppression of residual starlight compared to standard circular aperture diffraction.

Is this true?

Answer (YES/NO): NO